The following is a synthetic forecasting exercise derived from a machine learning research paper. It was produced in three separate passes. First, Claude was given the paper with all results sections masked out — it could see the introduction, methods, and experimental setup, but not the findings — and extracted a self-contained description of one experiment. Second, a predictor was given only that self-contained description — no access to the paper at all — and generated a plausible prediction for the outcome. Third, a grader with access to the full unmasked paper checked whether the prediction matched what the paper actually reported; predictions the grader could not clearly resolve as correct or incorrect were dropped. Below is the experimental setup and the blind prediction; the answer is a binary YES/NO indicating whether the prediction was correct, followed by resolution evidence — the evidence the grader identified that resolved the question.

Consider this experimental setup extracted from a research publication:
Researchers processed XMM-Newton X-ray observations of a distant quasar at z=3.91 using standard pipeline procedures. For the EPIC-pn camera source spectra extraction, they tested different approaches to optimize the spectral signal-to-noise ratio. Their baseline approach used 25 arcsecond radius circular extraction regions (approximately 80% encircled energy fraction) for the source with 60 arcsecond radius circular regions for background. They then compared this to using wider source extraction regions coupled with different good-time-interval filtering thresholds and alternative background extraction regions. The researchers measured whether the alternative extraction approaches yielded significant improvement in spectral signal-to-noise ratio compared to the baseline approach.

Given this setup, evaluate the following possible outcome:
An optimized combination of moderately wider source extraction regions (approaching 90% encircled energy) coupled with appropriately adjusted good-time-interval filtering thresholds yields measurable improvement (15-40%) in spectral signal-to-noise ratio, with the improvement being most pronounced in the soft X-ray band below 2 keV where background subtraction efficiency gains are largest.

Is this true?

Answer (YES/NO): NO